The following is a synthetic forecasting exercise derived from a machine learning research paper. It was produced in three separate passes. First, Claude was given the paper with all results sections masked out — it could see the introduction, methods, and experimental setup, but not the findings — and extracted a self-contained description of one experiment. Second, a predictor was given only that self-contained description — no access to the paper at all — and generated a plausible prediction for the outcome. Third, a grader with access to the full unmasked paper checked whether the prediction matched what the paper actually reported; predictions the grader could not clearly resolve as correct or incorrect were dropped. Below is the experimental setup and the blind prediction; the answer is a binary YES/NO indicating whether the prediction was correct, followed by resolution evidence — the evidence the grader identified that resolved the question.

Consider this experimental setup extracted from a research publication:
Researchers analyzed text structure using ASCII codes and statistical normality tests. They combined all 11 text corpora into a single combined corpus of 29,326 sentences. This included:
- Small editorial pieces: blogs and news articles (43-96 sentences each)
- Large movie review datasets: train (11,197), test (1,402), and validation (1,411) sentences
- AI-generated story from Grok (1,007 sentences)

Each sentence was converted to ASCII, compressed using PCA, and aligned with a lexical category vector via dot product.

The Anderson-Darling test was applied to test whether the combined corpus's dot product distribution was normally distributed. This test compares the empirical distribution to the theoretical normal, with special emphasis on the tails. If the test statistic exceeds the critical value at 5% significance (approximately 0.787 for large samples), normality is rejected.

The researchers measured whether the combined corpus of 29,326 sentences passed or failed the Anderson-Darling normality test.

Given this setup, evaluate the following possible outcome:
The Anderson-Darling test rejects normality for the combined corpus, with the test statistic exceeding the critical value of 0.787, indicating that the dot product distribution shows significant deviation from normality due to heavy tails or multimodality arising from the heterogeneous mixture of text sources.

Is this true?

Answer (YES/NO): YES